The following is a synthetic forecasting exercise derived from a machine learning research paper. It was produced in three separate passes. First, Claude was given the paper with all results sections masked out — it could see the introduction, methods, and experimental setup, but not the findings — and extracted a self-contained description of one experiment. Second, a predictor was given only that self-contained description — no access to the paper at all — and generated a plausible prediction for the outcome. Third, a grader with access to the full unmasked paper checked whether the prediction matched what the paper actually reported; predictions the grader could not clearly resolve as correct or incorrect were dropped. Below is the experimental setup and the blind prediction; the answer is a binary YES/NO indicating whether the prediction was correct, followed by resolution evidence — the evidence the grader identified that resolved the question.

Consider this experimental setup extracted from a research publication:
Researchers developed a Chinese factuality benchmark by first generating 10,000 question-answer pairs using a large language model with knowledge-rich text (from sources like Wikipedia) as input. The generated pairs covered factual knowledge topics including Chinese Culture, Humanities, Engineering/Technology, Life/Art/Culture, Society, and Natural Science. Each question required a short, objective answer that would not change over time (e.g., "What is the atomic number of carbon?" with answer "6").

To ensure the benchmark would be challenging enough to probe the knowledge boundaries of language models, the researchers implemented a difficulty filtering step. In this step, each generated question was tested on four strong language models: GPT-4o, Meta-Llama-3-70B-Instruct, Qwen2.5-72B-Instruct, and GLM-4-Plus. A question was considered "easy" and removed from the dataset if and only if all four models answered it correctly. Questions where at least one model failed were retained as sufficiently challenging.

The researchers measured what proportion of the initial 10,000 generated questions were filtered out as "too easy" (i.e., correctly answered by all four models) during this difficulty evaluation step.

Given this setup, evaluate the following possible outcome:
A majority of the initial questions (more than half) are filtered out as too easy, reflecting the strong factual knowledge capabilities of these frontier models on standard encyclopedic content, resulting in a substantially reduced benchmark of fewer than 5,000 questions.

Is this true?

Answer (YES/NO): NO